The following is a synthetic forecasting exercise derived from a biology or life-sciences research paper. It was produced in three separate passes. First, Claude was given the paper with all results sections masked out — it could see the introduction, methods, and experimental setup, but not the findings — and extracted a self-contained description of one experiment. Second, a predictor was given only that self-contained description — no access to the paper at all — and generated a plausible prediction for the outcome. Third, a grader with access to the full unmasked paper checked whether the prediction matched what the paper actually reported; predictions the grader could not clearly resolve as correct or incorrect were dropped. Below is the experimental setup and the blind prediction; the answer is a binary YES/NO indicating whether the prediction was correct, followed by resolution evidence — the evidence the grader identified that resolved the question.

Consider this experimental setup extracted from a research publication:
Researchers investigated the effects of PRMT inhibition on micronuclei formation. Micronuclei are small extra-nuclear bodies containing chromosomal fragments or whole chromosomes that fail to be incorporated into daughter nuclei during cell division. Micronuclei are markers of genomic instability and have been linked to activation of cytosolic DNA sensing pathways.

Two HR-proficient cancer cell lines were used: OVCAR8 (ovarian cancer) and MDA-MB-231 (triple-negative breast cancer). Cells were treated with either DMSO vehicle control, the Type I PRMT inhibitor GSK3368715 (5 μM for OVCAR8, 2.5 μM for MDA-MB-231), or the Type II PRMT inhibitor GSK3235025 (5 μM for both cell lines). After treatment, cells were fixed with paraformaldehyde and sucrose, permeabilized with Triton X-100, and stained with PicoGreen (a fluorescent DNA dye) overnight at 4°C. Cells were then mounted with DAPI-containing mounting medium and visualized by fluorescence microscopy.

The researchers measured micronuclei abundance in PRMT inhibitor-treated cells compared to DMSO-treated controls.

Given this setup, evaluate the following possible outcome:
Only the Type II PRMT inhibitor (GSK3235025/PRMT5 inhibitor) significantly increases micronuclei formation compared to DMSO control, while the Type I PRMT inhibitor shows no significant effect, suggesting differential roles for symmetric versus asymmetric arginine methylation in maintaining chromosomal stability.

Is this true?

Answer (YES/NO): NO